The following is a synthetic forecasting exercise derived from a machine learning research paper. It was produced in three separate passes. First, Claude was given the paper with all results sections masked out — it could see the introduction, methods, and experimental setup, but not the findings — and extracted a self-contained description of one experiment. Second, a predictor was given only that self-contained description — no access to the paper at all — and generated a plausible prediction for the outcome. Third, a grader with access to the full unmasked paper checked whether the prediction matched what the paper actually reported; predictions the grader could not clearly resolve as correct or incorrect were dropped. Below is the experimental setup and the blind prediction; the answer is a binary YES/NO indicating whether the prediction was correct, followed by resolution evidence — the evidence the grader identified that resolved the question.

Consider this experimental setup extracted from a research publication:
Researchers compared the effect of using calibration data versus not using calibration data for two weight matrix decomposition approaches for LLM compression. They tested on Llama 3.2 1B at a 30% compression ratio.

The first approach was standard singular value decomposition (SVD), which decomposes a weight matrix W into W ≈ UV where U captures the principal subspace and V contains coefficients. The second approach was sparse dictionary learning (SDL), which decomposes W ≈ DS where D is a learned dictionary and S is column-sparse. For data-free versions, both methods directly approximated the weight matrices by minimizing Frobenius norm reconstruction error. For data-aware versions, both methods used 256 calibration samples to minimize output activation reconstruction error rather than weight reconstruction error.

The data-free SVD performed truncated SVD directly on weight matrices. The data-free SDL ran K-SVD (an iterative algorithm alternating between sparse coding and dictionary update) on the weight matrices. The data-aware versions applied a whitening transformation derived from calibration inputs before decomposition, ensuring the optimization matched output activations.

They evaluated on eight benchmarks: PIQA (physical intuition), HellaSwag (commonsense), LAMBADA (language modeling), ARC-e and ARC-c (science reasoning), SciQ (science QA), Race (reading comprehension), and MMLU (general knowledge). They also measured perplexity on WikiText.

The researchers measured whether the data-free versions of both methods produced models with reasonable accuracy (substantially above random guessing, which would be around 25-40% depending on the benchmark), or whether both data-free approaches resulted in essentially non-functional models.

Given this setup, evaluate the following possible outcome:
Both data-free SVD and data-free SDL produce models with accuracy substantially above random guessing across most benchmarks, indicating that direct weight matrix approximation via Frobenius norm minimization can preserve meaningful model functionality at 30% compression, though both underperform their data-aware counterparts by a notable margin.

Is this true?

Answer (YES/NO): NO